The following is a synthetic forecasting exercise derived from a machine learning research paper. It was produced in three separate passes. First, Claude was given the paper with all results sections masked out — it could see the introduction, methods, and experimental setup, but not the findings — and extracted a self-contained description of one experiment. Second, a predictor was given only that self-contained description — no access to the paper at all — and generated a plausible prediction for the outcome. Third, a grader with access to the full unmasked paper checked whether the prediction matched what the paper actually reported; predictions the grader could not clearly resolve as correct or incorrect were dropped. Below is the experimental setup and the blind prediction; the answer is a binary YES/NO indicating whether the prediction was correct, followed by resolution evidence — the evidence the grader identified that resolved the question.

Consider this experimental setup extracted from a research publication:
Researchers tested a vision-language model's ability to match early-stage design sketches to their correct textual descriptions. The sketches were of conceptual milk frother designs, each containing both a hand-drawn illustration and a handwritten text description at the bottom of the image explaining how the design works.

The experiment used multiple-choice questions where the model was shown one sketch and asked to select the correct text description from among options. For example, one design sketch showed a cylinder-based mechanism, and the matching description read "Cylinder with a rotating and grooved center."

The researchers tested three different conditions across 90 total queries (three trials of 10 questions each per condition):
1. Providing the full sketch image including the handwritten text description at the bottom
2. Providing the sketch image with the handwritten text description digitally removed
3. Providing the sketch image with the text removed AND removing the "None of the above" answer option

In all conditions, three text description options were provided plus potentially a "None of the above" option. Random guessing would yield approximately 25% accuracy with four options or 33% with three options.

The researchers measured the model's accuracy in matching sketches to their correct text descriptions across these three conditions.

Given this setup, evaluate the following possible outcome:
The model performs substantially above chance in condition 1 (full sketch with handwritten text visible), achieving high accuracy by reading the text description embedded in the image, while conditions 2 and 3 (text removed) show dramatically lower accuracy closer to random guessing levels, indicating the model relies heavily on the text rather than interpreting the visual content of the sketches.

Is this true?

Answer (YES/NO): NO